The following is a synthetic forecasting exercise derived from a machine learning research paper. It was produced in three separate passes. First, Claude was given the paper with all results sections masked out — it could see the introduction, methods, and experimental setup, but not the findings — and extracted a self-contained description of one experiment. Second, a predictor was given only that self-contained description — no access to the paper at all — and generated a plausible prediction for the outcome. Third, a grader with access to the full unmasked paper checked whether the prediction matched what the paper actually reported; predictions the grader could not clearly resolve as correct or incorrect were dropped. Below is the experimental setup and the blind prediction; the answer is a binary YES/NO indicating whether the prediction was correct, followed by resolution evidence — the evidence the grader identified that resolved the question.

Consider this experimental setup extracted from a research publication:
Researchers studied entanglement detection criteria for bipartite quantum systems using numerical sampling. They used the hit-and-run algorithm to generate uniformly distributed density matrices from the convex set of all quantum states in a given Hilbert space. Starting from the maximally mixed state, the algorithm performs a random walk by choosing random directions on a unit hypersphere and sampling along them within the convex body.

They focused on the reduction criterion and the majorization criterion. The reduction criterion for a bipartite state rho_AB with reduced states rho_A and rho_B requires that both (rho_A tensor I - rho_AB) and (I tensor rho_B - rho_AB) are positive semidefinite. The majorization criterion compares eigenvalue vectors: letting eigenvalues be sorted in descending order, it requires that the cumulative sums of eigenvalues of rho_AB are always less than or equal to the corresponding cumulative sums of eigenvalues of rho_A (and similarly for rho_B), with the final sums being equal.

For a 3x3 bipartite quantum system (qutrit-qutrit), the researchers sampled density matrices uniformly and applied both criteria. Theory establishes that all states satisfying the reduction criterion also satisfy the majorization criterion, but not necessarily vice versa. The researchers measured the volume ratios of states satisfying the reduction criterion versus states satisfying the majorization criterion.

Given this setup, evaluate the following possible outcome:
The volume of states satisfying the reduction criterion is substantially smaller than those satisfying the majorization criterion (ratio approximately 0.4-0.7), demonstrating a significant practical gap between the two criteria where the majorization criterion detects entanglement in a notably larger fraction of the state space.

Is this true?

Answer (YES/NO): YES